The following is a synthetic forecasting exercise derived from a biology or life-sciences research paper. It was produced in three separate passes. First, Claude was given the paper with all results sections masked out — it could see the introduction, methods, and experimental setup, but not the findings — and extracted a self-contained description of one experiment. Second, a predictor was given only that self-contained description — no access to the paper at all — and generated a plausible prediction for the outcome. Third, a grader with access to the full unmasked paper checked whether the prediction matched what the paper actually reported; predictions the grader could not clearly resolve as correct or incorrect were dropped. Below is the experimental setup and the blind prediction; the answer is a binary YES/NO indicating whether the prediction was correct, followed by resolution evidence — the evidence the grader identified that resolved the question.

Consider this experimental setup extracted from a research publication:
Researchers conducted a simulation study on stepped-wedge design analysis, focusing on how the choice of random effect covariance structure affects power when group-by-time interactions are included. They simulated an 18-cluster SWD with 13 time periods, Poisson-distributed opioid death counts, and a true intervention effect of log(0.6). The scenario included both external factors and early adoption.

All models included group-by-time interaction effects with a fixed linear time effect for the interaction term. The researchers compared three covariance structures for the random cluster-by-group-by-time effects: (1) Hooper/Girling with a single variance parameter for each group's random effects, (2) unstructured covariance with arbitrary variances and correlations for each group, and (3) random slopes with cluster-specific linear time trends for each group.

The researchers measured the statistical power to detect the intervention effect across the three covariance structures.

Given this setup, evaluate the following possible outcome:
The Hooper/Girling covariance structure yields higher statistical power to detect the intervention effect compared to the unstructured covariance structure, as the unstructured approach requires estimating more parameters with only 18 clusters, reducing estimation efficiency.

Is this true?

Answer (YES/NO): YES